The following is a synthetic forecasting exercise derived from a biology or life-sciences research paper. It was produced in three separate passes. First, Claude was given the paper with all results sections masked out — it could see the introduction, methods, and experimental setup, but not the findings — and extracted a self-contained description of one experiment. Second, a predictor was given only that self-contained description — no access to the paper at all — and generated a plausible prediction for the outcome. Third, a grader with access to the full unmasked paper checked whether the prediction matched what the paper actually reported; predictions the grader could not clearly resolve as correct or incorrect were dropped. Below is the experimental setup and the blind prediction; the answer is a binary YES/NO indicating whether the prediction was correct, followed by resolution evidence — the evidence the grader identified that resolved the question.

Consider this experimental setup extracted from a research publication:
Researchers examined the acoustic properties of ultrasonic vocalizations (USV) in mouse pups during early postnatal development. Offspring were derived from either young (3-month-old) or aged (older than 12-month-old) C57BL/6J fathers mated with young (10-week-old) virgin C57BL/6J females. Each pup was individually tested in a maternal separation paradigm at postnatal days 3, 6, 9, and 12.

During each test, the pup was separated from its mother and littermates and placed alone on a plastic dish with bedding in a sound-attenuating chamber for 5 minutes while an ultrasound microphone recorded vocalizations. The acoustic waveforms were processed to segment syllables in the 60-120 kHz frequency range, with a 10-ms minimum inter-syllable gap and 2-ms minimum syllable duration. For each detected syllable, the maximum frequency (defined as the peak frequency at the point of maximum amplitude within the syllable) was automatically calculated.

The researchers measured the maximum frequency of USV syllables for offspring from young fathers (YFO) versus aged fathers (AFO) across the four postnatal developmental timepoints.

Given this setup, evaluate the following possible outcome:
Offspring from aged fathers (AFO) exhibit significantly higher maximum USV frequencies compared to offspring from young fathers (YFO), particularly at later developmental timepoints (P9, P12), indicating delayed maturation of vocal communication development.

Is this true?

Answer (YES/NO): NO